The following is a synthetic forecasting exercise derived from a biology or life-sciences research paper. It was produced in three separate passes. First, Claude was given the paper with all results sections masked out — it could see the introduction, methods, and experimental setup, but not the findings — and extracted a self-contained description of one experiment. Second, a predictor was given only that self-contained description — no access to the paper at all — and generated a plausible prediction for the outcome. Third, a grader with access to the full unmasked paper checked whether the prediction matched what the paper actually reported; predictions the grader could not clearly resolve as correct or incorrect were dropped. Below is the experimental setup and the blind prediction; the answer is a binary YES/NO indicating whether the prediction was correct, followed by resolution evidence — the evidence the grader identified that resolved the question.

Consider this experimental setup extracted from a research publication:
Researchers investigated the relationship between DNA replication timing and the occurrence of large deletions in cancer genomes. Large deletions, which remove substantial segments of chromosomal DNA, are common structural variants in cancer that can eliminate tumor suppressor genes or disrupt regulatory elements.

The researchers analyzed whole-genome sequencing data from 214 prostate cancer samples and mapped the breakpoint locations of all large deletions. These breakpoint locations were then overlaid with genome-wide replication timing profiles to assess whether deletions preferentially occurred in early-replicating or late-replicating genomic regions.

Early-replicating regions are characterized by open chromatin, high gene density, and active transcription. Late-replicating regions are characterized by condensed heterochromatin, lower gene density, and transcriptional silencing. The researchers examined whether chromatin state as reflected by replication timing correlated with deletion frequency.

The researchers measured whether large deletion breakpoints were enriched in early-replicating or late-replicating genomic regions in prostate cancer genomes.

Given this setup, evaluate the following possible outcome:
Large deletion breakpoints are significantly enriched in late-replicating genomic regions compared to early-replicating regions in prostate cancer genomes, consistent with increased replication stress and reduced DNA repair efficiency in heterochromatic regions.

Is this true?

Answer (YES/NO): YES